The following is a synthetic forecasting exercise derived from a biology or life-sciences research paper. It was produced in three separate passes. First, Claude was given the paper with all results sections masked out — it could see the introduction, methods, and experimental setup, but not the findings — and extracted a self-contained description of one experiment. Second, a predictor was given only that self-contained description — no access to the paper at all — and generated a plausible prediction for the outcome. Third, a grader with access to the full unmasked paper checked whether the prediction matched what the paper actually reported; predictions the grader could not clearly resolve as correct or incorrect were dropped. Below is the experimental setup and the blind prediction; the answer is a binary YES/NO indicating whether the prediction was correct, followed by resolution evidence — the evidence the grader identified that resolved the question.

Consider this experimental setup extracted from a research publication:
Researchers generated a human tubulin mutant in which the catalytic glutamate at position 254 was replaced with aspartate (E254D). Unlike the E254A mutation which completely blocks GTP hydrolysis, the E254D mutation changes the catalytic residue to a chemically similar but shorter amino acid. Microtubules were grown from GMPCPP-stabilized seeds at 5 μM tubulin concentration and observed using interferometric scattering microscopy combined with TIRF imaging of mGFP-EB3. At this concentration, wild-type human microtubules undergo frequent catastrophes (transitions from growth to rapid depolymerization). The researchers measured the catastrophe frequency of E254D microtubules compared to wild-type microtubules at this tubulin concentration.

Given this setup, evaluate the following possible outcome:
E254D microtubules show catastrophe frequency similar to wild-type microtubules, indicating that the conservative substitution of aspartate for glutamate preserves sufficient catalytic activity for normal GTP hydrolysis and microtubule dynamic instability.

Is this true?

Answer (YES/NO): NO